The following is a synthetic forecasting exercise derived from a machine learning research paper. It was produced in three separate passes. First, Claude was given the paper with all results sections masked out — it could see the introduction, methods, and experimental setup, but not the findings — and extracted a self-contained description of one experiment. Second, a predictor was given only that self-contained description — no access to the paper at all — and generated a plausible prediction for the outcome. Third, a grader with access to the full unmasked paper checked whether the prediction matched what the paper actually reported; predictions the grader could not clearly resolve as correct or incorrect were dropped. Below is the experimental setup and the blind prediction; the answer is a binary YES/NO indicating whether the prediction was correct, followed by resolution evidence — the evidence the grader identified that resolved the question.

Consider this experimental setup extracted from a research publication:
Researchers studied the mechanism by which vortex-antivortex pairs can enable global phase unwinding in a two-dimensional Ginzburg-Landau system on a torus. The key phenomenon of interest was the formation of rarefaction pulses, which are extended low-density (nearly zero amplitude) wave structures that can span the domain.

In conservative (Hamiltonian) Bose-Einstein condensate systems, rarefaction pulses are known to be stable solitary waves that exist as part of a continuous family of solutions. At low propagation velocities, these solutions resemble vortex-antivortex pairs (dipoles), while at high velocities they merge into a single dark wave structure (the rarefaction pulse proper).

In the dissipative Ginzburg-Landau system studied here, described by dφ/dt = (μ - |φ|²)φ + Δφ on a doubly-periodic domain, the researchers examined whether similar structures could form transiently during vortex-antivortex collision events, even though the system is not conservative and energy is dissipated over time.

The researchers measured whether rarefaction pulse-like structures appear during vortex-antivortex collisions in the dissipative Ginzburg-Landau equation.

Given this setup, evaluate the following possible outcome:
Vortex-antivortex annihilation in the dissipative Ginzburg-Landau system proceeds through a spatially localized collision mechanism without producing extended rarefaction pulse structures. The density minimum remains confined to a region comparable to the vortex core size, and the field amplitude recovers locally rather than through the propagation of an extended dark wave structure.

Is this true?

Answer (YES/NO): NO